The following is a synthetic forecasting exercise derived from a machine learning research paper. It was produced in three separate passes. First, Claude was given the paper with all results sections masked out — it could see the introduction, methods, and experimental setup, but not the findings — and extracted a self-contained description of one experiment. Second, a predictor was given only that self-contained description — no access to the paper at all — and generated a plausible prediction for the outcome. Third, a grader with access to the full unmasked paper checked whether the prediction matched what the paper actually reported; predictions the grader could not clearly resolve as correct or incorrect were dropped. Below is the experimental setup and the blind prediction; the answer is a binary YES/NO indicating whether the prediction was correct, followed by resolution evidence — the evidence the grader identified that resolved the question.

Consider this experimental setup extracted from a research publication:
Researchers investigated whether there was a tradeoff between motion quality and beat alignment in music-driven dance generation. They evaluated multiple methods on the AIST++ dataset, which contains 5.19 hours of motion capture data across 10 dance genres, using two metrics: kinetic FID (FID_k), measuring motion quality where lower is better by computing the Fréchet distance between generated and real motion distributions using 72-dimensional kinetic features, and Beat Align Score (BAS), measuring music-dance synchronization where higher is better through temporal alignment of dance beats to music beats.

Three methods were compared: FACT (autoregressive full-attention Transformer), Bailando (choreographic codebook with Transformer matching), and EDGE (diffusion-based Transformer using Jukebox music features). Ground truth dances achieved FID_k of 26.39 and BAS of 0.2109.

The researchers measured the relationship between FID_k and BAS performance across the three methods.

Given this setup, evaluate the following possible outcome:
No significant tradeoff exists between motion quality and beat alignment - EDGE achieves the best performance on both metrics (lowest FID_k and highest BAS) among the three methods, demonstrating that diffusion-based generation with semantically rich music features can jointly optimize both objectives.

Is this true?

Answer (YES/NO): NO